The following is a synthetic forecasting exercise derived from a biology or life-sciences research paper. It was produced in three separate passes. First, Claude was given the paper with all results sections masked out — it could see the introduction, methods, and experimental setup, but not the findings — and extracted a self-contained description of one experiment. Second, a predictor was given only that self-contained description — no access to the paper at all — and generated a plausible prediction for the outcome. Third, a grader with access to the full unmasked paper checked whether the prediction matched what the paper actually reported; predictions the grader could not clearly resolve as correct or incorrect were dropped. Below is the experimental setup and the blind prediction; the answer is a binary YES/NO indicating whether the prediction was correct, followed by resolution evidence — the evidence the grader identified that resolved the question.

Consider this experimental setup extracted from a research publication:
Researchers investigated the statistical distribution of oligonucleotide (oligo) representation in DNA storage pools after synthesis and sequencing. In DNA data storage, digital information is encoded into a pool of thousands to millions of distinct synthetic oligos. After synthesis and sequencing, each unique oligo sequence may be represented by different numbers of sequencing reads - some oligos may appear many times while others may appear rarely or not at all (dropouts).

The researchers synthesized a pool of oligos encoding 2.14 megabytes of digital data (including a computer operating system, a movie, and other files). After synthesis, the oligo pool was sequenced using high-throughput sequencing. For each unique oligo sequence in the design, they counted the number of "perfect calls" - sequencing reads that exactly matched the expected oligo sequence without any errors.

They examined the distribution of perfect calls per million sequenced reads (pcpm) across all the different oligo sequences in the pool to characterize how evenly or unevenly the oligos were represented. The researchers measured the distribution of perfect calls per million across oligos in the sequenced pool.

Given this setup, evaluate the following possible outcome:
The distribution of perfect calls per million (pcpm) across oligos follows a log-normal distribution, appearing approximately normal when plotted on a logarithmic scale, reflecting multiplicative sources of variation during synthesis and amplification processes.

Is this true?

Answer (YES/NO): NO